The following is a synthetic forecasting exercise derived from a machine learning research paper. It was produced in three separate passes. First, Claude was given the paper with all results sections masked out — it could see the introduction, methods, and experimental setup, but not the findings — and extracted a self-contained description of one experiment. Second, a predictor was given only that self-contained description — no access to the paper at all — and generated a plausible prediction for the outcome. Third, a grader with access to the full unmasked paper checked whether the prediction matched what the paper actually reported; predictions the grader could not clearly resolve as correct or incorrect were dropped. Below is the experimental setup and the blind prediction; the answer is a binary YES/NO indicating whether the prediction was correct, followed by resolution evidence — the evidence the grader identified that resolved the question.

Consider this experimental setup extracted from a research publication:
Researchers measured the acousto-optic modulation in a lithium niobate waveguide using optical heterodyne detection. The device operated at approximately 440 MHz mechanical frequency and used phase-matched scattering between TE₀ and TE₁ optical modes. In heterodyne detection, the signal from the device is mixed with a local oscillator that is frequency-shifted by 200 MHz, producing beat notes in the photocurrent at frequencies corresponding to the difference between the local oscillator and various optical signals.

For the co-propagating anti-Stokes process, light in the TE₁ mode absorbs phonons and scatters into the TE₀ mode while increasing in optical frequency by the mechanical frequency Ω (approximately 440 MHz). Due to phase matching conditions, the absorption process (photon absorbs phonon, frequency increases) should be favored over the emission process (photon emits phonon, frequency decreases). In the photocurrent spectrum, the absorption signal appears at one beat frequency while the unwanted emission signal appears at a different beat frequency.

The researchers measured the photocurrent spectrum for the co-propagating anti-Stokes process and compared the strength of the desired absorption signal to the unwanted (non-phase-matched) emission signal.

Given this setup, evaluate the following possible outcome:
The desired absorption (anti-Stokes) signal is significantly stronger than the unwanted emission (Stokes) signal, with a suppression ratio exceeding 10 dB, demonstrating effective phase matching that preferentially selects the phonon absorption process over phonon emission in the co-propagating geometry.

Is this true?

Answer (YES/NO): YES